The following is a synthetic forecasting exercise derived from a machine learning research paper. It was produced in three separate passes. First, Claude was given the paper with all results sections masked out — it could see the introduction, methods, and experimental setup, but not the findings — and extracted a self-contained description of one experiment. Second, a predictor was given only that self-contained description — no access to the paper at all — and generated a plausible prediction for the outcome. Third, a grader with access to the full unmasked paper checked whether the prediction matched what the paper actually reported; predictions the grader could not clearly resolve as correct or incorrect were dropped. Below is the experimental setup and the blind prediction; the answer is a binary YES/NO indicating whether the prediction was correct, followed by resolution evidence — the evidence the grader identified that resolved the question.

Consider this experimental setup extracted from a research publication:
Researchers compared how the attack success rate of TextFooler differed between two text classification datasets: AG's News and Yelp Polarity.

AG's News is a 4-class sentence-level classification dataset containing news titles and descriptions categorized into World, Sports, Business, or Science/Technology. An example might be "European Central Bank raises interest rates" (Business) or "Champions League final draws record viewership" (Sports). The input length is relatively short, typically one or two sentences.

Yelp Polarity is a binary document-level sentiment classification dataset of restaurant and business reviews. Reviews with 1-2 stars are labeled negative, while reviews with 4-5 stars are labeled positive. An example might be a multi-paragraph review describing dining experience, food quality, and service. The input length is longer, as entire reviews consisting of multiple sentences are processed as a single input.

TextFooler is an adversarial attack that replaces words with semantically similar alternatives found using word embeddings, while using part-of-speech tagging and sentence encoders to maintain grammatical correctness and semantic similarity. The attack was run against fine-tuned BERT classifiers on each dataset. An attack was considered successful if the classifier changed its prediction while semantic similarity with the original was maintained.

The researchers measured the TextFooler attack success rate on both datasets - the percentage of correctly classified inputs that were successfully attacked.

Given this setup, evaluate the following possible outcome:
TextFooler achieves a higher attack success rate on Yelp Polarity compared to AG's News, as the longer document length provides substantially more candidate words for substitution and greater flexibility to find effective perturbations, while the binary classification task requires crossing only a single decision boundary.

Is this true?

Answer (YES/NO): YES